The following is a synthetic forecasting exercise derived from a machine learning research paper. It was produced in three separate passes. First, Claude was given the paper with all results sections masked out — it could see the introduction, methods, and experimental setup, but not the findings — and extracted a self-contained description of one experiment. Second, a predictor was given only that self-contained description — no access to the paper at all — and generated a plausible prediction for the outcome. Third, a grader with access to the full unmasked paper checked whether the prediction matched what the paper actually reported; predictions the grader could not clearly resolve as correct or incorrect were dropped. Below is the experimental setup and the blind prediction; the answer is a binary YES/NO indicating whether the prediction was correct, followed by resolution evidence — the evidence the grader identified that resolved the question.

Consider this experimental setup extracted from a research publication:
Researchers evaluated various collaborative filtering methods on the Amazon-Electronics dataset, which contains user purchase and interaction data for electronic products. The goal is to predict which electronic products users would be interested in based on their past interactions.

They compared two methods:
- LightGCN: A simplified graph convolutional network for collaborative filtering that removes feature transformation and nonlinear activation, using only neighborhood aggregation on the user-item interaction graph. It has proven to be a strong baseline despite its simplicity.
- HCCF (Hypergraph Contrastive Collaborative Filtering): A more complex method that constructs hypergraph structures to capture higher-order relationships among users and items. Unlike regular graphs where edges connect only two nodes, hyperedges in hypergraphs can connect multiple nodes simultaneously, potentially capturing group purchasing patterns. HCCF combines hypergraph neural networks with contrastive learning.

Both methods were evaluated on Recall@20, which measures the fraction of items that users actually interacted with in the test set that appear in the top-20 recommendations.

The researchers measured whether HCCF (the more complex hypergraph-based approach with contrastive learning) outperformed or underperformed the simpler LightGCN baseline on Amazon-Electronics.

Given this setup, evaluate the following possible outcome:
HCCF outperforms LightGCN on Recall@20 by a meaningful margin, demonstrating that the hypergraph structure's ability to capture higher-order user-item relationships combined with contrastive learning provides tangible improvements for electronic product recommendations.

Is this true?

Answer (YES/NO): NO